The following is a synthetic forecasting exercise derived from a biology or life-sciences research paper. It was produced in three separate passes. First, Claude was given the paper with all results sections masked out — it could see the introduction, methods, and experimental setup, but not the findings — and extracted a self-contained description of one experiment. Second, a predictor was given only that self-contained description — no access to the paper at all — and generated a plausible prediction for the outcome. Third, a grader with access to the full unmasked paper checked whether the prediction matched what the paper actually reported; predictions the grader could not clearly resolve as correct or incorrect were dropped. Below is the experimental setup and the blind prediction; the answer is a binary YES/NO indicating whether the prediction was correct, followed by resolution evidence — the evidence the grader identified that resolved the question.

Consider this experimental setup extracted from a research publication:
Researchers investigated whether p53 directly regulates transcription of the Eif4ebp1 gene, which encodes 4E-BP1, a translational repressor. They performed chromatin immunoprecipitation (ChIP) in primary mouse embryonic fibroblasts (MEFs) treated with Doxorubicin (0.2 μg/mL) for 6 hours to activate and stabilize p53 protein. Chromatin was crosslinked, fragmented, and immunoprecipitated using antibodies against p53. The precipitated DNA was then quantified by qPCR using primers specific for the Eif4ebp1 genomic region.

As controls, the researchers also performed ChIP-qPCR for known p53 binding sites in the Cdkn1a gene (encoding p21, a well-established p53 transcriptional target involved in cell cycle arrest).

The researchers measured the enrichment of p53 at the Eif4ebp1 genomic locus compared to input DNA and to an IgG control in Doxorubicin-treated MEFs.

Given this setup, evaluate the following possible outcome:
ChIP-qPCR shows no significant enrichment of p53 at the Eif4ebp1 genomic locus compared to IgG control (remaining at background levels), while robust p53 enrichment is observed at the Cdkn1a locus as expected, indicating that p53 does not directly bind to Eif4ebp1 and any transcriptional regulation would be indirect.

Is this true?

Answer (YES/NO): NO